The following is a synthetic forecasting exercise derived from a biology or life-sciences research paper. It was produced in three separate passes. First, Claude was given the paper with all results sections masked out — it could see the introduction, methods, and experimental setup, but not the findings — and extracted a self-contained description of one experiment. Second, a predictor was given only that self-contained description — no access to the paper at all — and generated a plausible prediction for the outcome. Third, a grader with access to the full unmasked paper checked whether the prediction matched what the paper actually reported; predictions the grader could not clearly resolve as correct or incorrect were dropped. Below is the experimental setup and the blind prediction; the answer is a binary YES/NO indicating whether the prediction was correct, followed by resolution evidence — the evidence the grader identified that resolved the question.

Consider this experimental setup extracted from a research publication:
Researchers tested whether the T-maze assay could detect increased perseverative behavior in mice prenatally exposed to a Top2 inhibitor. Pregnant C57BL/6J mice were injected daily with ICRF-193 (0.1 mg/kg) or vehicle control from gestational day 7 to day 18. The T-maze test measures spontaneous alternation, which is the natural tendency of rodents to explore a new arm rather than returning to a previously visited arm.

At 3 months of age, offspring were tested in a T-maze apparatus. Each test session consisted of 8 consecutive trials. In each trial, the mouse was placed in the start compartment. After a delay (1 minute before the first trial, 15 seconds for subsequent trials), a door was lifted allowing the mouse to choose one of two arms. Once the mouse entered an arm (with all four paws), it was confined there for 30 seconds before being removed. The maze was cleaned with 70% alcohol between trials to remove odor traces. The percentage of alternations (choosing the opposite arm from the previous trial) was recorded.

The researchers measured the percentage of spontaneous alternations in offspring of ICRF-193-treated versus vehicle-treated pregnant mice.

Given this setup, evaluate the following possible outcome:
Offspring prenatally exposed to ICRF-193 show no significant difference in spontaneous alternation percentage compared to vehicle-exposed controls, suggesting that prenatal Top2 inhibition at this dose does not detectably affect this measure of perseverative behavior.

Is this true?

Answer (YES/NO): NO